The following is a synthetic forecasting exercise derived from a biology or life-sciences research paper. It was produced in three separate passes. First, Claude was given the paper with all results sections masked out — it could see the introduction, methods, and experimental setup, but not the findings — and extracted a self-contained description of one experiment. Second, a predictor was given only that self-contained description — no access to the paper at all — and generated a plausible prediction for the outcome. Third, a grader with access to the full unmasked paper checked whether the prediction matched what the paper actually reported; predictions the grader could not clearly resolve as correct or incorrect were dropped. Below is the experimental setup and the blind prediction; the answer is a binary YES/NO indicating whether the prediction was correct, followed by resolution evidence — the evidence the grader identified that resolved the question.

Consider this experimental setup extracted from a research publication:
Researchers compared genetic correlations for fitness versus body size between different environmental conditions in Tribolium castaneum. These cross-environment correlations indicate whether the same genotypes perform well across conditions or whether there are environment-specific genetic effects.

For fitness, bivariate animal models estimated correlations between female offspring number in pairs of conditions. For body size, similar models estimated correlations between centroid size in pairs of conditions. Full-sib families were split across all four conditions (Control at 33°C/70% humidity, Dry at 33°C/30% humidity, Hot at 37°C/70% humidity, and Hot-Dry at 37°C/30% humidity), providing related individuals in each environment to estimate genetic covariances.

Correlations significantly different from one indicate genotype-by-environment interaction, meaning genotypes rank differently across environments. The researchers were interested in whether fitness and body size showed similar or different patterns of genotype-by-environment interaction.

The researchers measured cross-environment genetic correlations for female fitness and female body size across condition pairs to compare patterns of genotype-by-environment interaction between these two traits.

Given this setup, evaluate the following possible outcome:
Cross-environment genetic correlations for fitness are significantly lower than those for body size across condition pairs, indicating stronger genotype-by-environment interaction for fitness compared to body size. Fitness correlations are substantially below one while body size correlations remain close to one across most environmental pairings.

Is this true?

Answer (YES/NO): NO